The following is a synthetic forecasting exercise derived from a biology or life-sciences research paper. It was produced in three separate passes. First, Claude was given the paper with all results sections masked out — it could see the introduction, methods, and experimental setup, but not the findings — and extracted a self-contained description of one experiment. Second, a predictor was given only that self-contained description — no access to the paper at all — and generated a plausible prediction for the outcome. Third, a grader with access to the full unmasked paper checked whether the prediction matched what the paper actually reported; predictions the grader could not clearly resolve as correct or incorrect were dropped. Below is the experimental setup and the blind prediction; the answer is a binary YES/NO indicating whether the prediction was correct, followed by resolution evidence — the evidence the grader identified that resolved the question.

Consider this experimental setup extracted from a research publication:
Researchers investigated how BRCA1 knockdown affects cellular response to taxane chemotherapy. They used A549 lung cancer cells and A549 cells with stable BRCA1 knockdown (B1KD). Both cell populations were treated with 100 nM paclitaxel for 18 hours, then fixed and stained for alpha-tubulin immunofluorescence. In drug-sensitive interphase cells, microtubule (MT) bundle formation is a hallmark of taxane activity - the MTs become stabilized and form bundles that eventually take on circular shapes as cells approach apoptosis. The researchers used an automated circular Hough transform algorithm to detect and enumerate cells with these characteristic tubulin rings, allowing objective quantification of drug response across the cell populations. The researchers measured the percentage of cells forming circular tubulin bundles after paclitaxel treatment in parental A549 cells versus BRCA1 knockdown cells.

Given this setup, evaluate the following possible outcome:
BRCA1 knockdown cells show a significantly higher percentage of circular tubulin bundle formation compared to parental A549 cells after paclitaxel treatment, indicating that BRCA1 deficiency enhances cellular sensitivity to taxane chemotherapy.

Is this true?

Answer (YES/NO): NO